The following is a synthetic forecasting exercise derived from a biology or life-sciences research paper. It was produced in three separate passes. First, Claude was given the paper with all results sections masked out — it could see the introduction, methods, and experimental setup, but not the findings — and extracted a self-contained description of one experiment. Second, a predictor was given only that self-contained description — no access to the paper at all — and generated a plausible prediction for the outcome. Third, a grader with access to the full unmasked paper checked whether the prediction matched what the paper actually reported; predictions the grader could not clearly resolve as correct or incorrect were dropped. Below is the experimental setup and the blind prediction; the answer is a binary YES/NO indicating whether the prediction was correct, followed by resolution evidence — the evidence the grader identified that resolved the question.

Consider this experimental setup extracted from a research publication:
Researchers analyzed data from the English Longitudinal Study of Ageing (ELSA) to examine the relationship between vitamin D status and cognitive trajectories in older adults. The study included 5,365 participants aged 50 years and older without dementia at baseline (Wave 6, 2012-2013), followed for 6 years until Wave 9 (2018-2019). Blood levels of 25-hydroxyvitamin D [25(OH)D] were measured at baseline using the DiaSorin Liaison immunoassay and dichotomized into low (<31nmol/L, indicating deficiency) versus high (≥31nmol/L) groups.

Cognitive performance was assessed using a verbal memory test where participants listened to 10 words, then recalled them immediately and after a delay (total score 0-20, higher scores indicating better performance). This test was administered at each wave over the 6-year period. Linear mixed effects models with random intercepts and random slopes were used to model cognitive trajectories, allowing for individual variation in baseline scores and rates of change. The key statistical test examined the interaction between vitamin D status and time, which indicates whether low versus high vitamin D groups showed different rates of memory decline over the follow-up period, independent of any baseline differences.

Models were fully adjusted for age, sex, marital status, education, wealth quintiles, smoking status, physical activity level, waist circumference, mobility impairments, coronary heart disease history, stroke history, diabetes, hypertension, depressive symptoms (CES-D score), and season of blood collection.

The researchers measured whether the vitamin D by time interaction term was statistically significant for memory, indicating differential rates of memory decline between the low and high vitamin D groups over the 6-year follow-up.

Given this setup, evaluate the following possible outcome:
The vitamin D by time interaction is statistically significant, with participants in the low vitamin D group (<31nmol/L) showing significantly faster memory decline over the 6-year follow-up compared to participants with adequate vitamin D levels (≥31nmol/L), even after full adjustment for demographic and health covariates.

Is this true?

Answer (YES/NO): NO